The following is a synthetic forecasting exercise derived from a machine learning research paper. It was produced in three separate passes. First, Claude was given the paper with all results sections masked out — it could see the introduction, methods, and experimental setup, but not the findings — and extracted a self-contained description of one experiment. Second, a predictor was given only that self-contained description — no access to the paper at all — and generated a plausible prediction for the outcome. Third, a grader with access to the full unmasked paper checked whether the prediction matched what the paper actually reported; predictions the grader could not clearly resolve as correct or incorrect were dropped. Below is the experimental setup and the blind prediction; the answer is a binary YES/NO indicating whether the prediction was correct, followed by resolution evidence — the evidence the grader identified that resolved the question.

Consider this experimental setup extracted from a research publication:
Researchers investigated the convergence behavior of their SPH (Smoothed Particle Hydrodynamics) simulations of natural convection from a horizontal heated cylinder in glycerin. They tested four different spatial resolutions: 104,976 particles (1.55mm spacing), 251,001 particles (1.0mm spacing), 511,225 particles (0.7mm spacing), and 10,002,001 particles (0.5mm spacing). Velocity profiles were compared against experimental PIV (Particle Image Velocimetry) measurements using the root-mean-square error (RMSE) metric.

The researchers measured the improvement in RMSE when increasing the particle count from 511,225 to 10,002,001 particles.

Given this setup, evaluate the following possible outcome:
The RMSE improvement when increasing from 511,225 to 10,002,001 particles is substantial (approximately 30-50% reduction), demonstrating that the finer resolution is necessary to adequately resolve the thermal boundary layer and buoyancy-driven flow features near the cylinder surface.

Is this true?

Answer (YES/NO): NO